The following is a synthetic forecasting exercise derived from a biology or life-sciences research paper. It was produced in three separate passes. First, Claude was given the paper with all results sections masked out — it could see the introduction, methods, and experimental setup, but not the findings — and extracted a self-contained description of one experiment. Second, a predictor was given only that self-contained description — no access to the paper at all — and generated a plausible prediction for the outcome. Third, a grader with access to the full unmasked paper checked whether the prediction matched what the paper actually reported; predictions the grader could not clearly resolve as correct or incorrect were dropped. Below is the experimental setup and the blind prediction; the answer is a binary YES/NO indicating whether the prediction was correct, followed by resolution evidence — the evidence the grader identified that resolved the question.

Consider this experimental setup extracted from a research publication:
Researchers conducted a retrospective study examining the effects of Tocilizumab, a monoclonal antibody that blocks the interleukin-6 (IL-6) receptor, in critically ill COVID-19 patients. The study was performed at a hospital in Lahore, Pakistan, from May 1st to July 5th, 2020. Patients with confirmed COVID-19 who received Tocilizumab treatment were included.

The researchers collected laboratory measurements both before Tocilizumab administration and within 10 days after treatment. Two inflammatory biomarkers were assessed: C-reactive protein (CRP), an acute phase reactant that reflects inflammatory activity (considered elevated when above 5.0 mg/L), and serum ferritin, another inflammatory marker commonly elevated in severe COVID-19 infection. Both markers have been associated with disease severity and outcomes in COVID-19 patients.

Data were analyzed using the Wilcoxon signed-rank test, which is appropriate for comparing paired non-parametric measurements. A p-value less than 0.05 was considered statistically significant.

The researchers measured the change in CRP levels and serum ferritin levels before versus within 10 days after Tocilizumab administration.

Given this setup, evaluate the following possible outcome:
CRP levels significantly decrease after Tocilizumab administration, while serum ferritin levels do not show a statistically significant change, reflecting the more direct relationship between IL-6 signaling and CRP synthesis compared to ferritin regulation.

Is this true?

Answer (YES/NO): YES